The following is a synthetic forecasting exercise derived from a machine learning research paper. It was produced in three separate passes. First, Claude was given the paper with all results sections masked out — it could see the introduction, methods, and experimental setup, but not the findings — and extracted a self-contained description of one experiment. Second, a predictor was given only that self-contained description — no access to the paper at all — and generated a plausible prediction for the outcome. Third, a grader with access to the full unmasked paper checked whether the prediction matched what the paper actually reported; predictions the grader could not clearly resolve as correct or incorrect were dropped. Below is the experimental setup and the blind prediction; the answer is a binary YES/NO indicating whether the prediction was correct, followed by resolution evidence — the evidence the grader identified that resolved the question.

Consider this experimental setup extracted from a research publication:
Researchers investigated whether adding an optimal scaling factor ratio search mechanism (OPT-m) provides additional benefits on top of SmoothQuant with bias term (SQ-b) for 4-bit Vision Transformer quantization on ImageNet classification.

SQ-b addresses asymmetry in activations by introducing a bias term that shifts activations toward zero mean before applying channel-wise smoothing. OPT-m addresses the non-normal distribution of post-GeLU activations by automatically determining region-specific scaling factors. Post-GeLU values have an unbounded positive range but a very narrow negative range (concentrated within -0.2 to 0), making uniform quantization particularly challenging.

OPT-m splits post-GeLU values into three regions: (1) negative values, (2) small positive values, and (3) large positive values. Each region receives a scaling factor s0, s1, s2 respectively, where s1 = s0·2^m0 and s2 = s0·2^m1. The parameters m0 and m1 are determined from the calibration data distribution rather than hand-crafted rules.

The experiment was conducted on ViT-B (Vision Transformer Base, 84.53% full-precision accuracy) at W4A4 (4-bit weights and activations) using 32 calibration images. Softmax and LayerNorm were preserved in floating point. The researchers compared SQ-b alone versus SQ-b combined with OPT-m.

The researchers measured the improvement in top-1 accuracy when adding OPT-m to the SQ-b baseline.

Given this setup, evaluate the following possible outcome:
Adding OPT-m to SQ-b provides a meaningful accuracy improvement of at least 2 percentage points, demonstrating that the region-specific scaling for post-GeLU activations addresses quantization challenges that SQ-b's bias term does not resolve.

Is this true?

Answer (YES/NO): YES